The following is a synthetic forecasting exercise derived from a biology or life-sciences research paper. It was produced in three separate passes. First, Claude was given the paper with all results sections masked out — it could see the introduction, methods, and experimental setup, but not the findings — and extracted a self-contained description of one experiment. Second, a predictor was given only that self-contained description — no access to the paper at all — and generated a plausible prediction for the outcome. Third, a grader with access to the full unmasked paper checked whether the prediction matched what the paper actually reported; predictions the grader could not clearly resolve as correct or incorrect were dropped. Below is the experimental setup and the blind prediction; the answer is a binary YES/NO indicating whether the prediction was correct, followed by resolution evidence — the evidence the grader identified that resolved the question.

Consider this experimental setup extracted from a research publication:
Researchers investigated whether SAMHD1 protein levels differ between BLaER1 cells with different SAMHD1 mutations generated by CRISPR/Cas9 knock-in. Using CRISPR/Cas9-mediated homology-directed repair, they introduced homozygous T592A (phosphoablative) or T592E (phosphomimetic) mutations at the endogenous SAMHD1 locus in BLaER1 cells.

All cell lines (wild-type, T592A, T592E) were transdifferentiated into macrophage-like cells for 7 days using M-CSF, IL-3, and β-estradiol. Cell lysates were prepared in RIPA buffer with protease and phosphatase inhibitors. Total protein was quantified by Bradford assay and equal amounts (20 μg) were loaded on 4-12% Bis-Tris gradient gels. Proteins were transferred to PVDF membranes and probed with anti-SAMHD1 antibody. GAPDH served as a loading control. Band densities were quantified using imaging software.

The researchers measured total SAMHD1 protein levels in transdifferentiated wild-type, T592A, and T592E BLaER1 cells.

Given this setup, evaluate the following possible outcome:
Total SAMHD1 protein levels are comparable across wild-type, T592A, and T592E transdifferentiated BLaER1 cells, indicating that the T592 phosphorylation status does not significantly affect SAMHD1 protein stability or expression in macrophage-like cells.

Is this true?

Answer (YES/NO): YES